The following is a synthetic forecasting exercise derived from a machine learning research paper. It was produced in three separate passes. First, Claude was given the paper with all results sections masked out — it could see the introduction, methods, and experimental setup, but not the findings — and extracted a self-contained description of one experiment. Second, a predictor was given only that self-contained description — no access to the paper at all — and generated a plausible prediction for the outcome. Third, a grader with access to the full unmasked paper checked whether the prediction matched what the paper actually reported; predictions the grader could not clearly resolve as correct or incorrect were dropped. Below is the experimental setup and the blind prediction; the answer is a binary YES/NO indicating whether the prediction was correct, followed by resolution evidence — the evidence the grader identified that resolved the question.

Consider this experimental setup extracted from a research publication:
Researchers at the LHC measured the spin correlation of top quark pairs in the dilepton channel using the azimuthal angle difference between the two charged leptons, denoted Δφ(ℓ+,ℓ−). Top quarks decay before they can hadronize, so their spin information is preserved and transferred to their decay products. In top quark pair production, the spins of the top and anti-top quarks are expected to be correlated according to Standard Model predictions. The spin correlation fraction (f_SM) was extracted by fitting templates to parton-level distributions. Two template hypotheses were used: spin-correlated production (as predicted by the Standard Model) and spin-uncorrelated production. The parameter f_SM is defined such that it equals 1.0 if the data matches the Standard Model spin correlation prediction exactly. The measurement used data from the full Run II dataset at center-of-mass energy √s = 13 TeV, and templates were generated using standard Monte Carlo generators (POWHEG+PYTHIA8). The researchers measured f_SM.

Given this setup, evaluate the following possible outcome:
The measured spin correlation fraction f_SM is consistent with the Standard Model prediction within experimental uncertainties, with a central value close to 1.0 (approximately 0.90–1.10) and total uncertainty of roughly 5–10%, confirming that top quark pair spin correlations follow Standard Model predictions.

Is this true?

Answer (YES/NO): NO